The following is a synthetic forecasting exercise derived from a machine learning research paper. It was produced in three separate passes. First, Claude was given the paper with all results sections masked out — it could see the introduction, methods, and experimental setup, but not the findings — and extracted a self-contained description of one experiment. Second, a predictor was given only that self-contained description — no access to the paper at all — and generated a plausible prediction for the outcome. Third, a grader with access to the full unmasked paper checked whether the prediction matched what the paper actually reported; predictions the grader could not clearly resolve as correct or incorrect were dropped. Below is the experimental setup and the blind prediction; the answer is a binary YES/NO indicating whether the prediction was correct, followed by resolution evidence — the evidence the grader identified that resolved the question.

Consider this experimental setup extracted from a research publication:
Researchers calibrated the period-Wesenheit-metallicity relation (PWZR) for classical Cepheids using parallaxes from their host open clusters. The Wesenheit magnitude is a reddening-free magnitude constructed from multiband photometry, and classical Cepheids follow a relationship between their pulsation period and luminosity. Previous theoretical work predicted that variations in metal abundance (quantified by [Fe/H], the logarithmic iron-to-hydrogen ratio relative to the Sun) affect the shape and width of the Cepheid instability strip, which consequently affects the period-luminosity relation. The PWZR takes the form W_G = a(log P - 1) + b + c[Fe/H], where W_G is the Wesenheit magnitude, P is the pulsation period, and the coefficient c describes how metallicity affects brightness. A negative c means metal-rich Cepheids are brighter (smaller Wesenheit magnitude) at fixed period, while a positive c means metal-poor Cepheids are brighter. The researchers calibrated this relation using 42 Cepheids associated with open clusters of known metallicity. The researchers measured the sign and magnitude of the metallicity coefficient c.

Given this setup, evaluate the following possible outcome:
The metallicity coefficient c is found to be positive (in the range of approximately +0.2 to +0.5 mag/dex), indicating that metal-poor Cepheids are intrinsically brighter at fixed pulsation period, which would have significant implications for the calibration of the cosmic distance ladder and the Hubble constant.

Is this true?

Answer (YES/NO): NO